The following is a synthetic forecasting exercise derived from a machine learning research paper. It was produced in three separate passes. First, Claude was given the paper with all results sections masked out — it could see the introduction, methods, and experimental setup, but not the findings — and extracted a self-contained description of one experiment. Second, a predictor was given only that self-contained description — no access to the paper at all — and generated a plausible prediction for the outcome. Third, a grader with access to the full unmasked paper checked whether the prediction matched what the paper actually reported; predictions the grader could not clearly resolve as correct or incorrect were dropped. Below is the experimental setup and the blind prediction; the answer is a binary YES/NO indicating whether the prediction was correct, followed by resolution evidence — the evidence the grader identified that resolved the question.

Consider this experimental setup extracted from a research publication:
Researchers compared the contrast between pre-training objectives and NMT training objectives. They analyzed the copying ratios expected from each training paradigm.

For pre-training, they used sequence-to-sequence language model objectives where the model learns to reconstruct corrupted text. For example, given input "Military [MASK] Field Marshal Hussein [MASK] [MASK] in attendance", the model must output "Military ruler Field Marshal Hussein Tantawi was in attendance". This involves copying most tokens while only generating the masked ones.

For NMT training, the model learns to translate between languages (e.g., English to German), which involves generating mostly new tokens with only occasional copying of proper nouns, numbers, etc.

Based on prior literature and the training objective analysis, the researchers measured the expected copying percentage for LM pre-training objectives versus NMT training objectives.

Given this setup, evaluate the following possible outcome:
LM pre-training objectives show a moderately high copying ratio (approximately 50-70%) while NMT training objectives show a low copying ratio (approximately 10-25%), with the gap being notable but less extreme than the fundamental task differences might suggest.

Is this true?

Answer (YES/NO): NO